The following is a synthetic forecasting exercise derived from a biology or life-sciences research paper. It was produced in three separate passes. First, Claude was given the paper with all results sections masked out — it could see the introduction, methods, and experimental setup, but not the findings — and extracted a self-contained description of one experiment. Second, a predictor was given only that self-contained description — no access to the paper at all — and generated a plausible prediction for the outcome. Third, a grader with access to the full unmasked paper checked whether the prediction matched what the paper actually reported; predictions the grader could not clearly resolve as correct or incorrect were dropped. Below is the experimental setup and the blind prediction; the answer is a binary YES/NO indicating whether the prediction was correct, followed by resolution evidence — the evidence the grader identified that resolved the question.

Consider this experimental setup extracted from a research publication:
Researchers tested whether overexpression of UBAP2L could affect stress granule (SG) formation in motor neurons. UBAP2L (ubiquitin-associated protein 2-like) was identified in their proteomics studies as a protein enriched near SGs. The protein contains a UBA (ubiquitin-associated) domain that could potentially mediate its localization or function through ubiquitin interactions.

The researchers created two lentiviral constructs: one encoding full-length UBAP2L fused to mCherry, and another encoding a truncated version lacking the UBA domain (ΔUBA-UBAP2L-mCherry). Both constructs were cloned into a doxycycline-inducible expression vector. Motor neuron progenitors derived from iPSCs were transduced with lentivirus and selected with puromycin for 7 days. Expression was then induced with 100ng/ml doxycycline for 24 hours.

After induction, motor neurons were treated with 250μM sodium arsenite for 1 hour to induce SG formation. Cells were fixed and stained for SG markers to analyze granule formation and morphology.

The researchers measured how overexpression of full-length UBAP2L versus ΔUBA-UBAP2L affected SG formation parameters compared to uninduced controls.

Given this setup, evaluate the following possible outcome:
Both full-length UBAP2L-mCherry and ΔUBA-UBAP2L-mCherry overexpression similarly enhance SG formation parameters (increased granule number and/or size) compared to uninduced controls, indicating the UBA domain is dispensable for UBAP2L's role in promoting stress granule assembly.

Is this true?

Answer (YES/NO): NO